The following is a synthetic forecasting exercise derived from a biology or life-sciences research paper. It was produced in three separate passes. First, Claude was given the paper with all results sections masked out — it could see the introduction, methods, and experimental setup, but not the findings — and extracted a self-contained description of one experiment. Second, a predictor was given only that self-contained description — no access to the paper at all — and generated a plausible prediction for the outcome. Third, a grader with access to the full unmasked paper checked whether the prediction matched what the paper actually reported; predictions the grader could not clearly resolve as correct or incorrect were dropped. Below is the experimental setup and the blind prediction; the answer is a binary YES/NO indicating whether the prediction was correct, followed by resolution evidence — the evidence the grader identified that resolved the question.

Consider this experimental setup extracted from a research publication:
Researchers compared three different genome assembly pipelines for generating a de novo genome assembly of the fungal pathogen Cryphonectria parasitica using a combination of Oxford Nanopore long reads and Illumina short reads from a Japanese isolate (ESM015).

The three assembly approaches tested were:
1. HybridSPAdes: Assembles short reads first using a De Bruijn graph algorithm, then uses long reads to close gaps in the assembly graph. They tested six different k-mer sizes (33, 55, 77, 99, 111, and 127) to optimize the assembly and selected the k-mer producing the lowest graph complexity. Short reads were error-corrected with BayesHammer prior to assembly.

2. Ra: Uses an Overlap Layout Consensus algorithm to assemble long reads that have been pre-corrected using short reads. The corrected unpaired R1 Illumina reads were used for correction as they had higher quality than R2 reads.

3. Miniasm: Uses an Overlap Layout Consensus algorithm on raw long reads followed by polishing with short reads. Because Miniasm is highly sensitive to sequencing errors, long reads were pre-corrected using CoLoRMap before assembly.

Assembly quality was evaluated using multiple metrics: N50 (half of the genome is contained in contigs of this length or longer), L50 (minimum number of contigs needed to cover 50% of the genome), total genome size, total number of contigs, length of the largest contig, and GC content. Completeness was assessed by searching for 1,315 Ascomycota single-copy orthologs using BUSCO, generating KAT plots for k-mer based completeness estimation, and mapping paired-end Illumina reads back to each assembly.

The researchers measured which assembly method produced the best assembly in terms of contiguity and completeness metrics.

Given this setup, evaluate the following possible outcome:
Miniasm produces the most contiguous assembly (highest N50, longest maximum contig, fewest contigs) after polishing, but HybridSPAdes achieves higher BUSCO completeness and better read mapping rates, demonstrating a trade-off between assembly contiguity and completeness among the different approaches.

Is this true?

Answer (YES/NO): YES